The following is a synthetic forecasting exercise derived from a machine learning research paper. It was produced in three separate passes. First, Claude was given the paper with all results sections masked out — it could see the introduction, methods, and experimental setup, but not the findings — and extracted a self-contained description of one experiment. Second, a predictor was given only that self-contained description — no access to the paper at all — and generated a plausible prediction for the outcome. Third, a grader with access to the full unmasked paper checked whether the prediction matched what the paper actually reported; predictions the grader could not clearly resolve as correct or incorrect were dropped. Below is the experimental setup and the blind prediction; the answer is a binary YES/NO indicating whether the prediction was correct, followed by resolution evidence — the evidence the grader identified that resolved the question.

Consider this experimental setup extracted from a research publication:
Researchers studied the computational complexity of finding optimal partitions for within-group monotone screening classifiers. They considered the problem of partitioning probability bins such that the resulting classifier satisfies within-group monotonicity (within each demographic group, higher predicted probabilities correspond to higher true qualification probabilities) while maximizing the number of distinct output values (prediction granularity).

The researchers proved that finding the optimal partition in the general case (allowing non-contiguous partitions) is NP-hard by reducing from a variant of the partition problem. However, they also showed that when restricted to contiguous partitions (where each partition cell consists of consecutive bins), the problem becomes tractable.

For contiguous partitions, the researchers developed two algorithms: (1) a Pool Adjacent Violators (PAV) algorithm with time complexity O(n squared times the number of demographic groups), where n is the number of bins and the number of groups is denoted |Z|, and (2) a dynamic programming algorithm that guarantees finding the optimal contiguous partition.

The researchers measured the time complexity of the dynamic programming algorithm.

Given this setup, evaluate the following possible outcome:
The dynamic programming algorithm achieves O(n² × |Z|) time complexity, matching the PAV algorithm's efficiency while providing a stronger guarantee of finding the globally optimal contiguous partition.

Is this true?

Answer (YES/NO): NO